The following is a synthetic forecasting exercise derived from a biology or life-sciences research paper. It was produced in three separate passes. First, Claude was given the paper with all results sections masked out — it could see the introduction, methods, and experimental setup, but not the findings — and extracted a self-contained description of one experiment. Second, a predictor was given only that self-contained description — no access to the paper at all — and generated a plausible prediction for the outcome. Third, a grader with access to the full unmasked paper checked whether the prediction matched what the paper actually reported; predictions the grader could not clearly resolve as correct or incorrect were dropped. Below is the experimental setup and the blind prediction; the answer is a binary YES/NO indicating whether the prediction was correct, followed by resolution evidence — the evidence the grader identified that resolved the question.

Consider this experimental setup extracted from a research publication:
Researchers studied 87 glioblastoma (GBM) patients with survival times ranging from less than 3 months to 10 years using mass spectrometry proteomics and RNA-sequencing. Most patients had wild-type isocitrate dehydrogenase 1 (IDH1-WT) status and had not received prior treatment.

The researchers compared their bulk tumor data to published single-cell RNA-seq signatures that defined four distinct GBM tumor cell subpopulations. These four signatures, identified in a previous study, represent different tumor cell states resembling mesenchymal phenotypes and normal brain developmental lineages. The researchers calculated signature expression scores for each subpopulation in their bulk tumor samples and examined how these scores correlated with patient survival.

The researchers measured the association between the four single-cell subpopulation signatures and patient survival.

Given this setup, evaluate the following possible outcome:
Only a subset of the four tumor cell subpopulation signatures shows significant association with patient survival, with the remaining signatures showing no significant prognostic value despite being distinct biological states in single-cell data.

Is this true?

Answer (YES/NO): NO